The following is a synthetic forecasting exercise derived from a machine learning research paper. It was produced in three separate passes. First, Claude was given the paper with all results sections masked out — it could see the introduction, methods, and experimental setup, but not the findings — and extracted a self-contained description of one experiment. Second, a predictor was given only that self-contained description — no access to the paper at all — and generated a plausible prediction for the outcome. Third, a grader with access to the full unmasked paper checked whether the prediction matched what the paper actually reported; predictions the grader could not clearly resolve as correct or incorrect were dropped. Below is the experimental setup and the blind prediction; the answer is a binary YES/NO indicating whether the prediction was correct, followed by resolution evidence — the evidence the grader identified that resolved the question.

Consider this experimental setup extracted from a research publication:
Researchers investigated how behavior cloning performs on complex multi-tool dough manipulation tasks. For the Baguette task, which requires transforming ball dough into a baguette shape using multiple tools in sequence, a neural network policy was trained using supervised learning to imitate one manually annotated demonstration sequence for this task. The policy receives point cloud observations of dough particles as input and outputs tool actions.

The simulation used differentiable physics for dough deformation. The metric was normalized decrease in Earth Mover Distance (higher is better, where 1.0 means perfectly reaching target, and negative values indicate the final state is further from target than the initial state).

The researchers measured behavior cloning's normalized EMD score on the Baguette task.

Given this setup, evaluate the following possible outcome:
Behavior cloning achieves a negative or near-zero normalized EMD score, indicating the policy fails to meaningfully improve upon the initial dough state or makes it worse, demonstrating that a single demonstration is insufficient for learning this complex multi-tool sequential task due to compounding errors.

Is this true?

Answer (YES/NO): YES